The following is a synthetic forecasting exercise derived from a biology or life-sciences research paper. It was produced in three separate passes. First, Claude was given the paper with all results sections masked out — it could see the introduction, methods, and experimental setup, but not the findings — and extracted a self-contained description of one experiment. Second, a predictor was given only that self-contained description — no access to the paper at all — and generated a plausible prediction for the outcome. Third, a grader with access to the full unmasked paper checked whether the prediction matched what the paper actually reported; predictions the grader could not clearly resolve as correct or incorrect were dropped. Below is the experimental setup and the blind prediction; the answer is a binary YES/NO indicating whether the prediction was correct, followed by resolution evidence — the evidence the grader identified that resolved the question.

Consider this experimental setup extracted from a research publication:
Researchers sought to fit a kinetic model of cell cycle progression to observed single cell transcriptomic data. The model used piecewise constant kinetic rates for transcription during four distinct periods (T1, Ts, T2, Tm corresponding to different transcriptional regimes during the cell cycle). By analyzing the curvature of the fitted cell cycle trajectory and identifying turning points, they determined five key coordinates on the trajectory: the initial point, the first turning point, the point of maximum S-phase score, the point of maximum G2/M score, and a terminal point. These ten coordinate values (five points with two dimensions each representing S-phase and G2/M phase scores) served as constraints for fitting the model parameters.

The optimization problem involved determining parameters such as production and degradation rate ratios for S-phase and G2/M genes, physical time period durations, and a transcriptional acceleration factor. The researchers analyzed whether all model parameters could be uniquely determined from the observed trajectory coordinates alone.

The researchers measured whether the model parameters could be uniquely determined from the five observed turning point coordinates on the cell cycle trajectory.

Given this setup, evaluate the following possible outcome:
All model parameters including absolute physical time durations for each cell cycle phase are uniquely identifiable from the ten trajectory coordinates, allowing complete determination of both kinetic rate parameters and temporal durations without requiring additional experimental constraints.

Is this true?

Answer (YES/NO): NO